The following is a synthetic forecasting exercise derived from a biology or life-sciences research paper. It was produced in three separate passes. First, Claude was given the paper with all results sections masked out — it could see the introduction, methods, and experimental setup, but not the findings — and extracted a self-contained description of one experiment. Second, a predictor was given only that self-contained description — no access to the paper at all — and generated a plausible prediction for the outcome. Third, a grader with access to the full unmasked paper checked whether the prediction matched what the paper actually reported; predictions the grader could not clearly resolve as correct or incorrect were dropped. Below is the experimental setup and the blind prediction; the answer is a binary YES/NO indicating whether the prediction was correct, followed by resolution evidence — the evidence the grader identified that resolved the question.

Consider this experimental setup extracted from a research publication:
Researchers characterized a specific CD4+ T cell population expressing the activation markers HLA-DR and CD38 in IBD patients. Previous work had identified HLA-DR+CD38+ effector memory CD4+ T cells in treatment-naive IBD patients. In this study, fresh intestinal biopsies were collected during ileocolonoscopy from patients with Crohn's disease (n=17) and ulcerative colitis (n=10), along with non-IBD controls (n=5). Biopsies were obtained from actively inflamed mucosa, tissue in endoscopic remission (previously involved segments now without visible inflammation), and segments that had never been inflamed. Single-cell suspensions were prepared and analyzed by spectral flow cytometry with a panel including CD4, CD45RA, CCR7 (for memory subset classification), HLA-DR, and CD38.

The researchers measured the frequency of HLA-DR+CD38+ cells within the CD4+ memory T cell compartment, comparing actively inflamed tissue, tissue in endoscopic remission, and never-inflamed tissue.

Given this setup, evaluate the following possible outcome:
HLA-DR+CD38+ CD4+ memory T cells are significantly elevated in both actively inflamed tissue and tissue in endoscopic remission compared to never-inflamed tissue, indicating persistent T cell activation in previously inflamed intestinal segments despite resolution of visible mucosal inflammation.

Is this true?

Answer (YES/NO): NO